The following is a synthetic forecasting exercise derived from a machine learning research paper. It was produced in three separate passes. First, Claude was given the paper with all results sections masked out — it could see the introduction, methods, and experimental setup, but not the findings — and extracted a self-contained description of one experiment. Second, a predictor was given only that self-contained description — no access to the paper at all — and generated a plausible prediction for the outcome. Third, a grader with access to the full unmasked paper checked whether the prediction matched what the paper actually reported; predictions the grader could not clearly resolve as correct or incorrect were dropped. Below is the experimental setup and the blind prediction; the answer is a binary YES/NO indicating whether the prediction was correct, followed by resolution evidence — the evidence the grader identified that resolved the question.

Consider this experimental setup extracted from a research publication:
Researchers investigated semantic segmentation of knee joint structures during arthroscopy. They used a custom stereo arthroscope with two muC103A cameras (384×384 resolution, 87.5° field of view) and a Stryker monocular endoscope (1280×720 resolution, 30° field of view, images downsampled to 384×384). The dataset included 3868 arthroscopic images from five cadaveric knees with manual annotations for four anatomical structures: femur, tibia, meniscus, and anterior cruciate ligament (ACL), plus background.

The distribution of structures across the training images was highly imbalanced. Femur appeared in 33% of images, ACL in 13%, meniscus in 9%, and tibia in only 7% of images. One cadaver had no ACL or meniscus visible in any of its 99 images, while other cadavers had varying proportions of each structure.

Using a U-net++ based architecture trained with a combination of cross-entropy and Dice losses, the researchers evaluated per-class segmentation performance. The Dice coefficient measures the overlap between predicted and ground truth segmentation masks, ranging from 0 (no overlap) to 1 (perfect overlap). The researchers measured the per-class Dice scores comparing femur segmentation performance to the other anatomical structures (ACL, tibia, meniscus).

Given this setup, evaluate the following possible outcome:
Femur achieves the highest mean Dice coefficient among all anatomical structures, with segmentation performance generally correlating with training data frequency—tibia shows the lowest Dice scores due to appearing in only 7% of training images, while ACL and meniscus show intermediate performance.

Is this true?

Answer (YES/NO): NO